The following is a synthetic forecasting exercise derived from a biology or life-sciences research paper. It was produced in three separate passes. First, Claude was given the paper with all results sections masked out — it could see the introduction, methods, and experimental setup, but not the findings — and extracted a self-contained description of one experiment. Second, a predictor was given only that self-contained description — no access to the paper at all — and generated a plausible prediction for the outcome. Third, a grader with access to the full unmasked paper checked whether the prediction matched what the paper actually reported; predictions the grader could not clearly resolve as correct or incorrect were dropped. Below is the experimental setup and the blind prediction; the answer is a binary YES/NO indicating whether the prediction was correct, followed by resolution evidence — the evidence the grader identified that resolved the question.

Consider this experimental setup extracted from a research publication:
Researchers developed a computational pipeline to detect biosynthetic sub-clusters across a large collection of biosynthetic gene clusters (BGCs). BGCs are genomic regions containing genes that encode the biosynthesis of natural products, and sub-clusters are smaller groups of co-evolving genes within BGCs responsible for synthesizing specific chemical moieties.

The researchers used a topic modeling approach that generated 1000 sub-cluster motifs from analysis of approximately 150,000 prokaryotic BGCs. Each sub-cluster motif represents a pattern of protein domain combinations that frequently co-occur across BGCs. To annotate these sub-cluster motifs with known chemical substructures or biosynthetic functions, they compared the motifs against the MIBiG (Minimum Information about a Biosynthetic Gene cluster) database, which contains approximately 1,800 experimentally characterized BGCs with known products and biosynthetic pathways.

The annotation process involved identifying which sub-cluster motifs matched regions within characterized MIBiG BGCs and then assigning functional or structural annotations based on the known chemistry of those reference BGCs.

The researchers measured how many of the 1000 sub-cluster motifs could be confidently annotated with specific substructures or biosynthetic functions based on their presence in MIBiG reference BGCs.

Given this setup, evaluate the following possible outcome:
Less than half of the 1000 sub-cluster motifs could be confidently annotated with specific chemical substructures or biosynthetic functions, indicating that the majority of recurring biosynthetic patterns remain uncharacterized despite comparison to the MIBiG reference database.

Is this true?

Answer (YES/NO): YES